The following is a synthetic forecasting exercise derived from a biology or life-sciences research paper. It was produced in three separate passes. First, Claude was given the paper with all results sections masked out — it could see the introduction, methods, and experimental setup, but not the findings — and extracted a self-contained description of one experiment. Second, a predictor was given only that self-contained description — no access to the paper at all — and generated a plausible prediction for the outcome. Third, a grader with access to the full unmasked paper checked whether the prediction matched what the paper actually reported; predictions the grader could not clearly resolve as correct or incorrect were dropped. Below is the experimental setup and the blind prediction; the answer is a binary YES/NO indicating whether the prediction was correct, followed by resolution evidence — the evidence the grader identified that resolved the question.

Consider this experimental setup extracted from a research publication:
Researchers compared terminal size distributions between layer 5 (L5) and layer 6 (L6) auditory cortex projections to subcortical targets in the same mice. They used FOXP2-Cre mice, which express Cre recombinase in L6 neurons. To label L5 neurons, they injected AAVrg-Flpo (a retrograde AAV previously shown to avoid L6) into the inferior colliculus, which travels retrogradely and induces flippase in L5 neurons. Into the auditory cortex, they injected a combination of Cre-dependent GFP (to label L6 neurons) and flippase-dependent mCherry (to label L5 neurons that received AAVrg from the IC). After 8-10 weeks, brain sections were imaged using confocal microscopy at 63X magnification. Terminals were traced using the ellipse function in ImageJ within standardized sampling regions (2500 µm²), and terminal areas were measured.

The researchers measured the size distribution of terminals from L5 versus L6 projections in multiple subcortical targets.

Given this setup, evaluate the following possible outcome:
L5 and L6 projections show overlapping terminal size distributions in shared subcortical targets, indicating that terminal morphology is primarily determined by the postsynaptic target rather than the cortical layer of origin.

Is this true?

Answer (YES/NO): NO